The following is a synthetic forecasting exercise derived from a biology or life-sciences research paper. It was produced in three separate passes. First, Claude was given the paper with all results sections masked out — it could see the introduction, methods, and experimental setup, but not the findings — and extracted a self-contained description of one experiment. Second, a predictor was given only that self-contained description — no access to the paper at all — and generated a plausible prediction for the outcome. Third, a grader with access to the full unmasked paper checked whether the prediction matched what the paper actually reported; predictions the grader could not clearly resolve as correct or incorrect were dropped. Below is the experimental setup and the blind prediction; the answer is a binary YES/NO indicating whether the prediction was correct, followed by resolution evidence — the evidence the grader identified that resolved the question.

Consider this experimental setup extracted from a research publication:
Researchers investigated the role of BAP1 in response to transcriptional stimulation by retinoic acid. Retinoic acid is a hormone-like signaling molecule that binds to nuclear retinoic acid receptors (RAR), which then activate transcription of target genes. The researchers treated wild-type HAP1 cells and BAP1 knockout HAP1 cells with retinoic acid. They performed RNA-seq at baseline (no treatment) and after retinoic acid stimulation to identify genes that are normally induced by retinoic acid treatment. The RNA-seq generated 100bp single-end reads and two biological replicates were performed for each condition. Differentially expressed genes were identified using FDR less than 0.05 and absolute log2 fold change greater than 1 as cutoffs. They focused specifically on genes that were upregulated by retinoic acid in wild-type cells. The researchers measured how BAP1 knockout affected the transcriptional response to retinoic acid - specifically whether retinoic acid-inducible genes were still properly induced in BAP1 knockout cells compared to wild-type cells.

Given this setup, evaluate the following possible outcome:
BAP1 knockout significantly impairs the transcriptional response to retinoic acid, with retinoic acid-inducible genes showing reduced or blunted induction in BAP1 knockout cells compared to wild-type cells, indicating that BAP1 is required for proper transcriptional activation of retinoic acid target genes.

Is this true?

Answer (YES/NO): YES